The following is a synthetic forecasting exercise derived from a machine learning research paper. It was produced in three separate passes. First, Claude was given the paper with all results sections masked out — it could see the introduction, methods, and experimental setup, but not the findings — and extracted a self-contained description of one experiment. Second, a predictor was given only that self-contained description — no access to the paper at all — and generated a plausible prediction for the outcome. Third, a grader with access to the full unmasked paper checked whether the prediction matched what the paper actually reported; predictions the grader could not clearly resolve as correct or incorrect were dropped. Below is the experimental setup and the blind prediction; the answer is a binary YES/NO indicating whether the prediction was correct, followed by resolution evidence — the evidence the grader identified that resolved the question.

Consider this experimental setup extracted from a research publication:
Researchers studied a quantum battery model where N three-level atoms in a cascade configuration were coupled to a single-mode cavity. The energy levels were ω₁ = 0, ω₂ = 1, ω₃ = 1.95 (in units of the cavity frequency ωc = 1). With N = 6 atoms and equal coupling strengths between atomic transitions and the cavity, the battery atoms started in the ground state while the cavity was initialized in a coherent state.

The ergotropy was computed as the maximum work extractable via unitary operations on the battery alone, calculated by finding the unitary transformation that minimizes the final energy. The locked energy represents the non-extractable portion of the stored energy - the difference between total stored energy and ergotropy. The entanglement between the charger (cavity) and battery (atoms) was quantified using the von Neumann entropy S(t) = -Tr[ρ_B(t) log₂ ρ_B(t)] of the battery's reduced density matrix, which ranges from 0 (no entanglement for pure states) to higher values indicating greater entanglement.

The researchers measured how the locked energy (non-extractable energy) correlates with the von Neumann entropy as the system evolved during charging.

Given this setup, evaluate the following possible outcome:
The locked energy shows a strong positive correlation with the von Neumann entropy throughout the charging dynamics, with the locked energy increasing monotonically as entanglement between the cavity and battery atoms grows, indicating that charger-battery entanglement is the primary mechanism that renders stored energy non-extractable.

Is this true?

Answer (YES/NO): YES